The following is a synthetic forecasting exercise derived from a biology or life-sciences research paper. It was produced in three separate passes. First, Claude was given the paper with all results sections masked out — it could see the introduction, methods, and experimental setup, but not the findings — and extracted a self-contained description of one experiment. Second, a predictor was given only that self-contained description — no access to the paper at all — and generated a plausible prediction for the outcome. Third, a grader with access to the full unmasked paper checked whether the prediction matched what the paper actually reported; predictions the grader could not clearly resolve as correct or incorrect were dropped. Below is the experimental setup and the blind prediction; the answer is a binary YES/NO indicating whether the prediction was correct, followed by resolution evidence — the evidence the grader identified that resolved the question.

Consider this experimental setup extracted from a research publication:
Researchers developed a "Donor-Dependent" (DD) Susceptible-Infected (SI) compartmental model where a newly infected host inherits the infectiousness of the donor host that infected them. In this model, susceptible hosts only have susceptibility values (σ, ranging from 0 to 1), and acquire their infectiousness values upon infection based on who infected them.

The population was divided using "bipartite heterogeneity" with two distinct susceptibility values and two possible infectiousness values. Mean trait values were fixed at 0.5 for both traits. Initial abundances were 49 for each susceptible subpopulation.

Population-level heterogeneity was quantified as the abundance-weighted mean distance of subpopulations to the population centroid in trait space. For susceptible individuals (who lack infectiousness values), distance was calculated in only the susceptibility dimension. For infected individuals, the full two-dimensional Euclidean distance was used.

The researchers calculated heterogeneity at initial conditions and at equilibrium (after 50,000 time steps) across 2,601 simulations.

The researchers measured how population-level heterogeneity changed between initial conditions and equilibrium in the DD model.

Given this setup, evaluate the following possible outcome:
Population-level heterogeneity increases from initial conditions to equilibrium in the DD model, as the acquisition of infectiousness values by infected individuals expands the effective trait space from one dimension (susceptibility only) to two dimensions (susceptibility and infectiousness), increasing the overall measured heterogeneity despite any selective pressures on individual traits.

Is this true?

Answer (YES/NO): NO